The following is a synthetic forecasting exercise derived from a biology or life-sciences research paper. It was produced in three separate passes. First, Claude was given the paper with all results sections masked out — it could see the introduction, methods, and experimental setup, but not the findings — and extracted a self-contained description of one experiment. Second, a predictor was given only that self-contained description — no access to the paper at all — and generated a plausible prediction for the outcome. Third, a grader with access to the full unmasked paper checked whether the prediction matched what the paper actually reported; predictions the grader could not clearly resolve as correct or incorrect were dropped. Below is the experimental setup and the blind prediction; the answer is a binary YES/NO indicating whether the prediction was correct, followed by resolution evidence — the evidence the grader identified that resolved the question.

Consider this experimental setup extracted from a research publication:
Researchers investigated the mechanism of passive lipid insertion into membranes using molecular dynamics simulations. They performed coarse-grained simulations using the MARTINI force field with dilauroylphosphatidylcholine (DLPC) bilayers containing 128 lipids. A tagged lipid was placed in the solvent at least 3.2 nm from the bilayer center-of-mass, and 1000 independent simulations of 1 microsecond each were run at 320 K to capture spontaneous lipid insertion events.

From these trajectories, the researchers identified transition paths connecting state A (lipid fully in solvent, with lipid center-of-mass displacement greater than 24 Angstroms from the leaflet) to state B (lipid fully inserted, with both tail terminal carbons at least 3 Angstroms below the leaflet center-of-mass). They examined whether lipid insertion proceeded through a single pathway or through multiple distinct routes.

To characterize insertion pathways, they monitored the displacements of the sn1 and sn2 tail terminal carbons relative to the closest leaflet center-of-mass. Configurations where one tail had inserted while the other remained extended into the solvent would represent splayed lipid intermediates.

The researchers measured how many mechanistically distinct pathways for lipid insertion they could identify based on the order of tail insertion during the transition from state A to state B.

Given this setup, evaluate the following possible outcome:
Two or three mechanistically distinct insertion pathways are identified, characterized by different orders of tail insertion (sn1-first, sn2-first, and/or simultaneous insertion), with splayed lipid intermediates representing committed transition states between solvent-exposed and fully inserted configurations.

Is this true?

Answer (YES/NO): NO